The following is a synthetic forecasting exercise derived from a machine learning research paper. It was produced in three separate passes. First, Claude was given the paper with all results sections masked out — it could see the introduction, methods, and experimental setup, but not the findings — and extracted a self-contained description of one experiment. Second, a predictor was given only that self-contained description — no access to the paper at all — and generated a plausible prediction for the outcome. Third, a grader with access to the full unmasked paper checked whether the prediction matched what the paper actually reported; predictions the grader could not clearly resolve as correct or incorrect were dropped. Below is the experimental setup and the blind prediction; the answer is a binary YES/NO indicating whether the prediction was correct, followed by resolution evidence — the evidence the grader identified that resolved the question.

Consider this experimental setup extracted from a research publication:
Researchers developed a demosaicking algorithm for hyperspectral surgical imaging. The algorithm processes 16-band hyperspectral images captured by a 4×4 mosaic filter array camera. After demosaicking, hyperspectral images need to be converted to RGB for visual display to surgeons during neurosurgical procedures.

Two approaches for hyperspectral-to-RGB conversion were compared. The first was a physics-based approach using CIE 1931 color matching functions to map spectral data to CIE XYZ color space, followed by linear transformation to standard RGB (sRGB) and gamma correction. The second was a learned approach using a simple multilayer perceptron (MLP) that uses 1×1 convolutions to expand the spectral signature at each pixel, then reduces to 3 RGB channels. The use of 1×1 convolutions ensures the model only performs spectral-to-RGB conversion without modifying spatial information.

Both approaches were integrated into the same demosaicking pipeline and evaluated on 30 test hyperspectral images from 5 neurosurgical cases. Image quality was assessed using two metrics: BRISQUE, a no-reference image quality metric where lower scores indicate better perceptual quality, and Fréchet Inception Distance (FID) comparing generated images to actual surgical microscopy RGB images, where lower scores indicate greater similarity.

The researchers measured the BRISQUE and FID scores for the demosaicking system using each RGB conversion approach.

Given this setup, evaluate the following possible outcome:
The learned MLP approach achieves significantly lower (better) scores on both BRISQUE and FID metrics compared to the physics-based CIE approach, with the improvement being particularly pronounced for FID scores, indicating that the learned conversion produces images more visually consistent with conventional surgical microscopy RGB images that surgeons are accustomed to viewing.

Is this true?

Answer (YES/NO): NO